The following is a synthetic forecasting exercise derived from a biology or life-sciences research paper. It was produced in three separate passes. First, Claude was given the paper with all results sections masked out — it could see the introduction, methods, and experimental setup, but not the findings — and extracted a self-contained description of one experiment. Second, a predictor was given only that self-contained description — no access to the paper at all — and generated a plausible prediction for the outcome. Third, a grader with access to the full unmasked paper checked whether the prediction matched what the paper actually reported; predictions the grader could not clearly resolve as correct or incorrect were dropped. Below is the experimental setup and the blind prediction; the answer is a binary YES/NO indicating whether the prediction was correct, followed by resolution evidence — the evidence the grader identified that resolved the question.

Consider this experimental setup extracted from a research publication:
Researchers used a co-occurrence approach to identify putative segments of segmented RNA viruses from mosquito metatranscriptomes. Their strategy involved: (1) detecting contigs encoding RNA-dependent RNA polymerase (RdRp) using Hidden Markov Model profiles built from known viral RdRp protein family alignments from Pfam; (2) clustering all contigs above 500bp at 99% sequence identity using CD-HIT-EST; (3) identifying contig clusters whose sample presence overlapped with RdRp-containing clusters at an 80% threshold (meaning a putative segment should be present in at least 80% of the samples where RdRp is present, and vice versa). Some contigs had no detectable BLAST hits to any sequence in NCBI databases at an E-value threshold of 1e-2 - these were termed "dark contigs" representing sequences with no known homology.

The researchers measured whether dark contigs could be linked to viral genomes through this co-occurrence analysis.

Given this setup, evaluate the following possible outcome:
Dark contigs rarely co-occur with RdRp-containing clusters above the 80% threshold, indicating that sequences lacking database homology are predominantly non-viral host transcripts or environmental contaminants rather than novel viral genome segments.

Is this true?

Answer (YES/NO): NO